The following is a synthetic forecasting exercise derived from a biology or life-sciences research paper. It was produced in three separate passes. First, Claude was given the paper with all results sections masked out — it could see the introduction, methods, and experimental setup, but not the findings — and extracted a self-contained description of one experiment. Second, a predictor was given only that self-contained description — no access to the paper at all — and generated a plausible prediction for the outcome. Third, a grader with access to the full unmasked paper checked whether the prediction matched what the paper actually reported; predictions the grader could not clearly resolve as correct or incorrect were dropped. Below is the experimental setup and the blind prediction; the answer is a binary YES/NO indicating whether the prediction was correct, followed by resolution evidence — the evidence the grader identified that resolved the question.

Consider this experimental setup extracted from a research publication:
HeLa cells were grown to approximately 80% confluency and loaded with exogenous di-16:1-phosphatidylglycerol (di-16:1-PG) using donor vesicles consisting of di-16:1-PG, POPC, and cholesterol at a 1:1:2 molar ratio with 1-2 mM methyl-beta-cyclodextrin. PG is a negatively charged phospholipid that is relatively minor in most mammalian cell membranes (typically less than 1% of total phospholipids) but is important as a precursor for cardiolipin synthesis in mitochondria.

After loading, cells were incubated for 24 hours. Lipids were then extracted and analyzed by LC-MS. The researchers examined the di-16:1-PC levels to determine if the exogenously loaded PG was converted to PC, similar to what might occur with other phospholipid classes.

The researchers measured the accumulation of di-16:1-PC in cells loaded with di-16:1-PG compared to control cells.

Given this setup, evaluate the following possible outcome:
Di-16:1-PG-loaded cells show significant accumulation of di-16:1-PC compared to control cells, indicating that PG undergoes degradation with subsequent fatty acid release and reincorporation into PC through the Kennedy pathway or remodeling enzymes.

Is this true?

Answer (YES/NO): NO